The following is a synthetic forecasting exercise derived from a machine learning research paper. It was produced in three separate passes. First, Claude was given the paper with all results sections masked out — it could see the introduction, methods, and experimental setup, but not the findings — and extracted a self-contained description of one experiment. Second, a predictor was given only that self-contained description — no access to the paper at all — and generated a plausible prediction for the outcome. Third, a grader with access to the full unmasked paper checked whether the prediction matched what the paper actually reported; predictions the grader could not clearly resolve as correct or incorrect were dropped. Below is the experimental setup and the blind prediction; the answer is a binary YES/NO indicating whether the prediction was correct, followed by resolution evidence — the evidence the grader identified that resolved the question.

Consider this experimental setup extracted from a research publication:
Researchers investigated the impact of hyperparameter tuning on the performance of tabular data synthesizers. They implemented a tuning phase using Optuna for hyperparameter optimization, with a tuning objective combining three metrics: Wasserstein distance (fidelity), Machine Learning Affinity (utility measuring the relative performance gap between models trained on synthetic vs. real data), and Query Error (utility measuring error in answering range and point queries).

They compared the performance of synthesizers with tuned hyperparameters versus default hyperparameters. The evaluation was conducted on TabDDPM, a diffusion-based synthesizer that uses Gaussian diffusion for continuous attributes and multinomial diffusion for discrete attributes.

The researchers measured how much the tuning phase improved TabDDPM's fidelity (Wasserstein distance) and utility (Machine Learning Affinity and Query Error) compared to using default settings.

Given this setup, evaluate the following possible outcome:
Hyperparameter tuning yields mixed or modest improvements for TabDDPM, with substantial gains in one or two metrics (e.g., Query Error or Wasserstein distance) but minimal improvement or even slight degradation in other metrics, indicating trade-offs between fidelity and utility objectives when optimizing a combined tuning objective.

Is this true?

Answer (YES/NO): NO